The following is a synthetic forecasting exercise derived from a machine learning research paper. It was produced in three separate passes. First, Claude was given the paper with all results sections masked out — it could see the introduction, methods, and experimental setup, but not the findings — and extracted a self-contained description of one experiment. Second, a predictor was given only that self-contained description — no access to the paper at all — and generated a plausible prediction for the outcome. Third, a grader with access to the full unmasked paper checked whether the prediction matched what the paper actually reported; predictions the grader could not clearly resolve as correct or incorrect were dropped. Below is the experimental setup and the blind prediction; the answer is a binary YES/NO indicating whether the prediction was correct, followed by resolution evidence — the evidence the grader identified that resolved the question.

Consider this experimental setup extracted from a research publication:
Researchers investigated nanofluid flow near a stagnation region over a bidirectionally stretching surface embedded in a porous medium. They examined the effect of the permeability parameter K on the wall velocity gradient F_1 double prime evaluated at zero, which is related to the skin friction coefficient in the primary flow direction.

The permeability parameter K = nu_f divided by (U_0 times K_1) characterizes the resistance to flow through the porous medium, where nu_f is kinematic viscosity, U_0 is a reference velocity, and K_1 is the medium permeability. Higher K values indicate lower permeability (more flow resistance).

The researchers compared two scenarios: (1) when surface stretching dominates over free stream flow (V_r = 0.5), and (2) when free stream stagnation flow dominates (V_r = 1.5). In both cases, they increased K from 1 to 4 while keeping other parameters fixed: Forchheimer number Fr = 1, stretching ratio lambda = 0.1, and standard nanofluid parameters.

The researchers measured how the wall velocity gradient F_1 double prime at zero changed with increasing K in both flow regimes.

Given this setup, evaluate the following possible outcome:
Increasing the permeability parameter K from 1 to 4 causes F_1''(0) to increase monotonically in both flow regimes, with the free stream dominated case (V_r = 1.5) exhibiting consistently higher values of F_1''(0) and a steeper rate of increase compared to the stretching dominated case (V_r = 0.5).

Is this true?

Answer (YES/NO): NO